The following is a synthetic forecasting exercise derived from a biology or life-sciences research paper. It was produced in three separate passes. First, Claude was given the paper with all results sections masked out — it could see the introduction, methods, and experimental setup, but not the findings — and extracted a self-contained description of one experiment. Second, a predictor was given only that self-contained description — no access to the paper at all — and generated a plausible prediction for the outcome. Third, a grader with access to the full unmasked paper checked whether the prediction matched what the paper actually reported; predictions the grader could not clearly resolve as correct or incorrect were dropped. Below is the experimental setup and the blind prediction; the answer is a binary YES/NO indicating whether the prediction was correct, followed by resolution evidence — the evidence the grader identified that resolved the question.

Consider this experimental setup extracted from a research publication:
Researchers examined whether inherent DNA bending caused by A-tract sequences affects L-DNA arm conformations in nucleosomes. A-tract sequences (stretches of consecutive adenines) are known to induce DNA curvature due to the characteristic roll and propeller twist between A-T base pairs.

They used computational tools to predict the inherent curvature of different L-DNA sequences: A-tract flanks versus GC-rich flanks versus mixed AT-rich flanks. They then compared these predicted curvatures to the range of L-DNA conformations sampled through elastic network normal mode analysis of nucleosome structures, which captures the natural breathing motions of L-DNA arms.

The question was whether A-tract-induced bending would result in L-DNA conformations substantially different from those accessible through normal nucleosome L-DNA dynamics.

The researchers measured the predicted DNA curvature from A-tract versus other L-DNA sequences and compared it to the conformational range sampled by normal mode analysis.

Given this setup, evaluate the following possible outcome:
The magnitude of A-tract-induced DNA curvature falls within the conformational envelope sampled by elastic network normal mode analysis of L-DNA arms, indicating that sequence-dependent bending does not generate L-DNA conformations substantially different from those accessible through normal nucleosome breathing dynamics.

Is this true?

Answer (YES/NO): YES